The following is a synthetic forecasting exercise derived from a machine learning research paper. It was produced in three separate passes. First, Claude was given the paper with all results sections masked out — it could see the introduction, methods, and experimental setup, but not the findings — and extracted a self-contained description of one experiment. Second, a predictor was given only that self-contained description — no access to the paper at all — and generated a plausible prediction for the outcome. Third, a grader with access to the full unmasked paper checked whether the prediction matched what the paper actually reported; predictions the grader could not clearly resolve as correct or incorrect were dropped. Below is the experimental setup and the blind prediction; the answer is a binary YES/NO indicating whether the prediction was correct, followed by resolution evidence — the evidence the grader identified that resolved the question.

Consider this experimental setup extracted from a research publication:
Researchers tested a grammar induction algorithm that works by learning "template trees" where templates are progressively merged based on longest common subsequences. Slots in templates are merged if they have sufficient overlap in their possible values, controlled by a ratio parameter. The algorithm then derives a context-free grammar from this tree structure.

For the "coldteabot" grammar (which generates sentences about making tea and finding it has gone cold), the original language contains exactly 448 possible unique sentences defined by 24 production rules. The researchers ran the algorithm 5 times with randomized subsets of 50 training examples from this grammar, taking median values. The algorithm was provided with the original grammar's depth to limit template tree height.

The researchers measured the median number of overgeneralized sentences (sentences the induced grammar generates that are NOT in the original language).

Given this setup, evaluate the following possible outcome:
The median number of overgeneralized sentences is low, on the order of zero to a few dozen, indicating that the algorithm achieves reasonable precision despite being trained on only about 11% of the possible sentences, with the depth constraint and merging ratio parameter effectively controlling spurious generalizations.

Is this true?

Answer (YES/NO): YES